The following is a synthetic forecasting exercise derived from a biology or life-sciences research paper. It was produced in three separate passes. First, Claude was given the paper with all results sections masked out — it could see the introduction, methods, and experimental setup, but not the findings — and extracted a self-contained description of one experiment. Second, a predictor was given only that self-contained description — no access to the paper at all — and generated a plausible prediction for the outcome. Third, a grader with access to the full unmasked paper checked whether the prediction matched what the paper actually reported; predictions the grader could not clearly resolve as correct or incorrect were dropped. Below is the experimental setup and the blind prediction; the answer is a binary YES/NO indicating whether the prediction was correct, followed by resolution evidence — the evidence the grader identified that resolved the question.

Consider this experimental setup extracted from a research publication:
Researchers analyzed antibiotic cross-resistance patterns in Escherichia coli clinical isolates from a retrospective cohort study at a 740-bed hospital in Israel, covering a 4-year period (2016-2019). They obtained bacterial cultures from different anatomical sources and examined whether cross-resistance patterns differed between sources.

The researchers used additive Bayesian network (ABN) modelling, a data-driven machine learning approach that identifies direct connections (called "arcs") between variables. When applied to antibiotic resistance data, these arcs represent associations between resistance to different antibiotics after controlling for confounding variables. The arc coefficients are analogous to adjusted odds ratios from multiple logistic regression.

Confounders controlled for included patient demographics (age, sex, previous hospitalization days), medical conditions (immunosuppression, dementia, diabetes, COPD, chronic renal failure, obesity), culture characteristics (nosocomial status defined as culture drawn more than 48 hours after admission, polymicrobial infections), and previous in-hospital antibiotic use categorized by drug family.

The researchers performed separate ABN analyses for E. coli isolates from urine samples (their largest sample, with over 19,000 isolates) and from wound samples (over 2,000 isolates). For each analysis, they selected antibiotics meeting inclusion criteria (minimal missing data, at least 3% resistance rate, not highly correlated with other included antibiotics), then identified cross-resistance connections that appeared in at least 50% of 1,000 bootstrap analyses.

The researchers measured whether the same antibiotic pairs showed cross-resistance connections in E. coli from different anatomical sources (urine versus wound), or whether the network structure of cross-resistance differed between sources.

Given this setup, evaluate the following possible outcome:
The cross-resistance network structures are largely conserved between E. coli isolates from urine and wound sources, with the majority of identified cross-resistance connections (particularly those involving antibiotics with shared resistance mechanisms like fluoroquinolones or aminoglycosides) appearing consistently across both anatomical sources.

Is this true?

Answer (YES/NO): YES